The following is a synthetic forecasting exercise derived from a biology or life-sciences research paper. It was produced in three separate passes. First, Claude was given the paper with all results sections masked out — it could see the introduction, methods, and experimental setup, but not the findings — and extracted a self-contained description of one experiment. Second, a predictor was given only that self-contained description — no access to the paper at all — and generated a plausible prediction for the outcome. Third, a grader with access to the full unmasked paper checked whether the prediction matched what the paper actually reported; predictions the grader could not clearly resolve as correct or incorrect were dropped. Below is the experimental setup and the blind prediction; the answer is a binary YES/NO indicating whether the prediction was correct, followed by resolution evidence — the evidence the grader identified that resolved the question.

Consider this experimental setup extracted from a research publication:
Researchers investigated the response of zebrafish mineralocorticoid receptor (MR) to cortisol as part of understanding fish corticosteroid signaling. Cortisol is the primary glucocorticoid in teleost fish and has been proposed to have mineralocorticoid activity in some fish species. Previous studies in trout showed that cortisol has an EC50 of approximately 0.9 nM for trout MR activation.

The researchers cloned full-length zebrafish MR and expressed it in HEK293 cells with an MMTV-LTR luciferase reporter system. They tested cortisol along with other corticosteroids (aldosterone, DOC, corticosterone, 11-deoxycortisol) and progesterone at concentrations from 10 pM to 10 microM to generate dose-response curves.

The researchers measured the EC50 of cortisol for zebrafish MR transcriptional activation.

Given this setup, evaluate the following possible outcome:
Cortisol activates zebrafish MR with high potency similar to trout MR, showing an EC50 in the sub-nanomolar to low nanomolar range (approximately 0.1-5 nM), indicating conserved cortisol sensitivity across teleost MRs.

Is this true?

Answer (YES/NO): YES